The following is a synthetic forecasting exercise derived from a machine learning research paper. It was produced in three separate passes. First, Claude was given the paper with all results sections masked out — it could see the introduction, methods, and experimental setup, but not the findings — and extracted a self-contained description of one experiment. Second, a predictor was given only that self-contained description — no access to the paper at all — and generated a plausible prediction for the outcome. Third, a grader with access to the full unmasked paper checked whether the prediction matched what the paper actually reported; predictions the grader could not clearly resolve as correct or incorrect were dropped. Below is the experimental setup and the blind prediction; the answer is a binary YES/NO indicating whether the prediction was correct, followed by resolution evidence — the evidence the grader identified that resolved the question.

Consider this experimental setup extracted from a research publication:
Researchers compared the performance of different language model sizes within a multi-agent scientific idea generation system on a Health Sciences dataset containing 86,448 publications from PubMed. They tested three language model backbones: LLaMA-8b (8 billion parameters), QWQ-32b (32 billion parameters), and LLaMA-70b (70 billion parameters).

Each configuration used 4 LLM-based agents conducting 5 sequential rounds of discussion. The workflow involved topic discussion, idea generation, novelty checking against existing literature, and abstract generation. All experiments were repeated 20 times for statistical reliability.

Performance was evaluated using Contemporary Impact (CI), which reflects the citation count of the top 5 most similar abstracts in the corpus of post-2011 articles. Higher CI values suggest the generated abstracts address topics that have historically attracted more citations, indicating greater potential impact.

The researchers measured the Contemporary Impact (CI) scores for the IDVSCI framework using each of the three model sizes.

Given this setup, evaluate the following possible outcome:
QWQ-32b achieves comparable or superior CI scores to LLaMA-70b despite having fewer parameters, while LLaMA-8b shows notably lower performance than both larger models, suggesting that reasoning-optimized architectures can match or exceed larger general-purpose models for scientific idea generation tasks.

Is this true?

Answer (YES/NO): NO